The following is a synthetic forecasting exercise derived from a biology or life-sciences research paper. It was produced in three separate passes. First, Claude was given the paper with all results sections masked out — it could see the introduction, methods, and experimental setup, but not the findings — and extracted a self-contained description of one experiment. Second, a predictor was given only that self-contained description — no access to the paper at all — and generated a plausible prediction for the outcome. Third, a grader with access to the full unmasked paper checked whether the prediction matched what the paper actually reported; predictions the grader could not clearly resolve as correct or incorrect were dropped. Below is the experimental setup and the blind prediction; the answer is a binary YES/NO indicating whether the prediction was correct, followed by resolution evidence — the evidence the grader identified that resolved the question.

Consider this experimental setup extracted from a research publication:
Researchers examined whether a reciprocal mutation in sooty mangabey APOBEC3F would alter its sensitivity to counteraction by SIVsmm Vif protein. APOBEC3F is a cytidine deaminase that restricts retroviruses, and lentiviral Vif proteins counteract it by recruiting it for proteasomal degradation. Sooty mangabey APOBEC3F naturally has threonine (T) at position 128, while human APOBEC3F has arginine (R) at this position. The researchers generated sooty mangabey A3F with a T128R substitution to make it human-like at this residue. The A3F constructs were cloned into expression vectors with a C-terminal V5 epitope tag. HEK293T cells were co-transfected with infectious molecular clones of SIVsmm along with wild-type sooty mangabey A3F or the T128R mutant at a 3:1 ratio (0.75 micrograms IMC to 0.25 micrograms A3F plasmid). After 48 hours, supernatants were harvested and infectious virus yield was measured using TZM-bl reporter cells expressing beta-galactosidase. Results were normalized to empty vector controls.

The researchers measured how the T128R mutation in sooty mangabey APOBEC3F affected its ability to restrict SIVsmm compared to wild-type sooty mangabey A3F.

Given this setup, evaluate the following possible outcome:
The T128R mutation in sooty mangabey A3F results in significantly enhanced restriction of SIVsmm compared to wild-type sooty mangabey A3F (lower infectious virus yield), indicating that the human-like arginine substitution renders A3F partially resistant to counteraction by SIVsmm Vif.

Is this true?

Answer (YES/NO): NO